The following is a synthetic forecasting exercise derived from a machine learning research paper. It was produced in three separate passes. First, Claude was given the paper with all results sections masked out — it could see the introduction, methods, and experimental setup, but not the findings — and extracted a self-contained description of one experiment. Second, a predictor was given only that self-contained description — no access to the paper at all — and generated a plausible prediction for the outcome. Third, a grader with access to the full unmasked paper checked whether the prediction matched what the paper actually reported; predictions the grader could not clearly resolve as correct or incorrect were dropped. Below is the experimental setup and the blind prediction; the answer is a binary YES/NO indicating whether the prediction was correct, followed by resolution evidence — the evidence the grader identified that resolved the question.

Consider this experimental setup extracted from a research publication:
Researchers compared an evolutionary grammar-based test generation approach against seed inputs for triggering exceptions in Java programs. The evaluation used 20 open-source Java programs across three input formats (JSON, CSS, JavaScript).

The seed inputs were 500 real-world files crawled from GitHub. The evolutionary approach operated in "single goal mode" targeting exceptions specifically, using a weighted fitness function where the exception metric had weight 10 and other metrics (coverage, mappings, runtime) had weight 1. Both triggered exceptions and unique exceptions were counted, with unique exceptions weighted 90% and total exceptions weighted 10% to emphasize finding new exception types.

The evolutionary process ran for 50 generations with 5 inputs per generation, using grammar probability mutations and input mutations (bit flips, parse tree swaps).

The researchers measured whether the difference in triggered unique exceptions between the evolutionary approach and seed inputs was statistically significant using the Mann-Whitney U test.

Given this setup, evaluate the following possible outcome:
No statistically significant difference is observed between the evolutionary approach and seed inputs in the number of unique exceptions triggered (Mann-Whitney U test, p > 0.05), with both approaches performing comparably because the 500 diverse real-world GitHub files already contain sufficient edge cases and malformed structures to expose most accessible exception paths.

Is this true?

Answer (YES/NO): NO